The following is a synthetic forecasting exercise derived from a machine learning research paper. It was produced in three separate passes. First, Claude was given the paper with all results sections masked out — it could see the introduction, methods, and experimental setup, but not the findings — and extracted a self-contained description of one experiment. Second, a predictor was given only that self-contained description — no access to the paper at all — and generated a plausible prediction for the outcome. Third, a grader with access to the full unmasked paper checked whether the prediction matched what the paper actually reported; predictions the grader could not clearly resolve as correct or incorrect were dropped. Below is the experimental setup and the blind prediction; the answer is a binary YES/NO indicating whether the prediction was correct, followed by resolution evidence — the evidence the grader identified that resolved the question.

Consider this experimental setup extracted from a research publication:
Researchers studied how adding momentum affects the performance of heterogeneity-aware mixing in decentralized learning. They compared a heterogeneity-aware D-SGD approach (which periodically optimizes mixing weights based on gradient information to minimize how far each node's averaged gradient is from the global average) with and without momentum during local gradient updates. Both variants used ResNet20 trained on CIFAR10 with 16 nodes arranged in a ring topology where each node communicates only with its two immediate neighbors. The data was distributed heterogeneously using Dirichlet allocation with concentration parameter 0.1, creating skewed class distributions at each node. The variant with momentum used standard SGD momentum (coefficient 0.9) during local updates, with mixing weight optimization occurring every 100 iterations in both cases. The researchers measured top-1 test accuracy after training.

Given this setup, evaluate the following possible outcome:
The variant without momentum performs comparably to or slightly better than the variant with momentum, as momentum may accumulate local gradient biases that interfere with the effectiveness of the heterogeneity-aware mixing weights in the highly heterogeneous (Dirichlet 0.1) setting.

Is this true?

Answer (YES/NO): NO